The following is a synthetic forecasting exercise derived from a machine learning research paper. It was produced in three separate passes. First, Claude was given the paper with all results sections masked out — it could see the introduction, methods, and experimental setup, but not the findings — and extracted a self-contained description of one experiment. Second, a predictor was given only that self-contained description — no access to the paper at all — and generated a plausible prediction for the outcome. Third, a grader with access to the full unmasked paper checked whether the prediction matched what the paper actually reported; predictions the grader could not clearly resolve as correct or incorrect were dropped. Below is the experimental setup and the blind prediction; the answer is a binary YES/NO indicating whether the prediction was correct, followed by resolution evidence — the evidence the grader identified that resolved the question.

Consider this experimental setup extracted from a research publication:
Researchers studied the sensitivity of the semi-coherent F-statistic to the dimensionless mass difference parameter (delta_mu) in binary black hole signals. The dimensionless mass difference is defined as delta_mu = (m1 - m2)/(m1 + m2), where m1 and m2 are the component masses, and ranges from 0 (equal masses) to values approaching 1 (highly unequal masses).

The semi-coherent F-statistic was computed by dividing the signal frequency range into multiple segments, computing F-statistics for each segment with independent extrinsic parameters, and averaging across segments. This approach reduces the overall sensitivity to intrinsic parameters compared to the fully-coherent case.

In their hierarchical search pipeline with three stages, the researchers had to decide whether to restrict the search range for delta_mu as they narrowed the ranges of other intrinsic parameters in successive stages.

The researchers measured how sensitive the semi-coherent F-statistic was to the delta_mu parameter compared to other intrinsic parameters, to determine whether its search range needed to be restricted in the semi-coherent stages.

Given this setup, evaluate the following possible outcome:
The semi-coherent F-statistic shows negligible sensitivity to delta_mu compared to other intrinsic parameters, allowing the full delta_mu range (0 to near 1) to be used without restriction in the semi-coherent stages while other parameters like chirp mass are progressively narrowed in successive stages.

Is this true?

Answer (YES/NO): YES